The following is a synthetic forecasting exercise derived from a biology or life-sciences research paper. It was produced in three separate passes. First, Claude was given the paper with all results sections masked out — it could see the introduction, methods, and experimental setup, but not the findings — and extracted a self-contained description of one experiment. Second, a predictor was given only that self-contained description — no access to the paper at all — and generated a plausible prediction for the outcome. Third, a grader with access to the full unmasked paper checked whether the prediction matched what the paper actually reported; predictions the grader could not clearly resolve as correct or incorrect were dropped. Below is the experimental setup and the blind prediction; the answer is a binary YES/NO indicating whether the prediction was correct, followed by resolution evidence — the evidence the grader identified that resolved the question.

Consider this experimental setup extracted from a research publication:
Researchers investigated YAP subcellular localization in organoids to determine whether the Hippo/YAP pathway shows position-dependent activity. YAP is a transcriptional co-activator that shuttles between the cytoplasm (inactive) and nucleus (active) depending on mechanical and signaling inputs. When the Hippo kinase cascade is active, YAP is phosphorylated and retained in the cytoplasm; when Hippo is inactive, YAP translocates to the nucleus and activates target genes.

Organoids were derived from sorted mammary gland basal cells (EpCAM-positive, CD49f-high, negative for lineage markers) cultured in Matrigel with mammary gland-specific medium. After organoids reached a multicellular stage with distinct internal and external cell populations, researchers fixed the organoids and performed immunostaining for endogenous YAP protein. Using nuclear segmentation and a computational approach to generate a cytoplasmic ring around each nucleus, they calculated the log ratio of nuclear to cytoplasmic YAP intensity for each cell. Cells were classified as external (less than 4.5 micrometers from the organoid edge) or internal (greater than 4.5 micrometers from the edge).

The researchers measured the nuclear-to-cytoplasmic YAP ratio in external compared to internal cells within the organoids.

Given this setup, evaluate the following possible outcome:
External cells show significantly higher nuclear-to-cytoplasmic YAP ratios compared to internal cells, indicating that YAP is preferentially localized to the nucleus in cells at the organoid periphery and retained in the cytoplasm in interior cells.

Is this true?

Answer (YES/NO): YES